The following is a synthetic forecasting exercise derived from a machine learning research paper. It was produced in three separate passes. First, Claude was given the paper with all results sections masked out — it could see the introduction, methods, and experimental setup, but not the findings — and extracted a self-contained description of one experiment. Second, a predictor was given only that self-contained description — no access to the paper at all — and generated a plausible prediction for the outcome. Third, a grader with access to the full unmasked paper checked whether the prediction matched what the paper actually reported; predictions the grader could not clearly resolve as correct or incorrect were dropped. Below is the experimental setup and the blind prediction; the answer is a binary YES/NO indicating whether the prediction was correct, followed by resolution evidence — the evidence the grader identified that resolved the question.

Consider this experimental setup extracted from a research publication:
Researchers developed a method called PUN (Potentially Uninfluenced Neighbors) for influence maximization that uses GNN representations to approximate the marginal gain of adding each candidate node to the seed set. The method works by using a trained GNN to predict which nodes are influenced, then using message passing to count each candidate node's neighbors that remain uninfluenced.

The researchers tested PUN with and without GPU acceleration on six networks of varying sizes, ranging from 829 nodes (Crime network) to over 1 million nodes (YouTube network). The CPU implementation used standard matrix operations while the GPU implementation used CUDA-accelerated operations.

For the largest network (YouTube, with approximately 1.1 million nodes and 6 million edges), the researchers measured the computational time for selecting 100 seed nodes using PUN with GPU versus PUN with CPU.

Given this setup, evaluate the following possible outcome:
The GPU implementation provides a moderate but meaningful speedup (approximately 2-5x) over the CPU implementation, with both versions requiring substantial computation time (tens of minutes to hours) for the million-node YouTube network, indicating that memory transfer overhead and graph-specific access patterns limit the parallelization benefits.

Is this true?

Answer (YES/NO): NO